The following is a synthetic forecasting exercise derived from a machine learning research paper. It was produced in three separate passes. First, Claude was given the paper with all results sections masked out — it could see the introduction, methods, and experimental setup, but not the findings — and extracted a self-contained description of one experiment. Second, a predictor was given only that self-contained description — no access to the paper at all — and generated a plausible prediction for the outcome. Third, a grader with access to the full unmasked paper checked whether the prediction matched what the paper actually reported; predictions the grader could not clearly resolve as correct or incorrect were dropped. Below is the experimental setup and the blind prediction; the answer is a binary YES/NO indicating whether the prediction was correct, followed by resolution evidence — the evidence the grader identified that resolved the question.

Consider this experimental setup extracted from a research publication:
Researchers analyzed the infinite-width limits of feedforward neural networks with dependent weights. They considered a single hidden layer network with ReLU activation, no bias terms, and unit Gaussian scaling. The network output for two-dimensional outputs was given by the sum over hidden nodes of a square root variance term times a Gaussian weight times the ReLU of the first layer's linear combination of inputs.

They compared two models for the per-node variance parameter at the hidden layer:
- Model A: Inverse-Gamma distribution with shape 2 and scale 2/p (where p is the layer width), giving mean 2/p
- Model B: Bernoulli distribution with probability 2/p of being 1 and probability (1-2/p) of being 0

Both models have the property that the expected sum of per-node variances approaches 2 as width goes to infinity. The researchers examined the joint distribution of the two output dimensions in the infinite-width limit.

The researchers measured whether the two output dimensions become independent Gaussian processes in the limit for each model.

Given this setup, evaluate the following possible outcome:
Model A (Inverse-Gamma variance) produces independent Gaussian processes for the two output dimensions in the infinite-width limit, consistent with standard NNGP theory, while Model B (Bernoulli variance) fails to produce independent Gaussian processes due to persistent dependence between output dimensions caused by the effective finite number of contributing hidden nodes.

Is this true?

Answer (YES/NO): YES